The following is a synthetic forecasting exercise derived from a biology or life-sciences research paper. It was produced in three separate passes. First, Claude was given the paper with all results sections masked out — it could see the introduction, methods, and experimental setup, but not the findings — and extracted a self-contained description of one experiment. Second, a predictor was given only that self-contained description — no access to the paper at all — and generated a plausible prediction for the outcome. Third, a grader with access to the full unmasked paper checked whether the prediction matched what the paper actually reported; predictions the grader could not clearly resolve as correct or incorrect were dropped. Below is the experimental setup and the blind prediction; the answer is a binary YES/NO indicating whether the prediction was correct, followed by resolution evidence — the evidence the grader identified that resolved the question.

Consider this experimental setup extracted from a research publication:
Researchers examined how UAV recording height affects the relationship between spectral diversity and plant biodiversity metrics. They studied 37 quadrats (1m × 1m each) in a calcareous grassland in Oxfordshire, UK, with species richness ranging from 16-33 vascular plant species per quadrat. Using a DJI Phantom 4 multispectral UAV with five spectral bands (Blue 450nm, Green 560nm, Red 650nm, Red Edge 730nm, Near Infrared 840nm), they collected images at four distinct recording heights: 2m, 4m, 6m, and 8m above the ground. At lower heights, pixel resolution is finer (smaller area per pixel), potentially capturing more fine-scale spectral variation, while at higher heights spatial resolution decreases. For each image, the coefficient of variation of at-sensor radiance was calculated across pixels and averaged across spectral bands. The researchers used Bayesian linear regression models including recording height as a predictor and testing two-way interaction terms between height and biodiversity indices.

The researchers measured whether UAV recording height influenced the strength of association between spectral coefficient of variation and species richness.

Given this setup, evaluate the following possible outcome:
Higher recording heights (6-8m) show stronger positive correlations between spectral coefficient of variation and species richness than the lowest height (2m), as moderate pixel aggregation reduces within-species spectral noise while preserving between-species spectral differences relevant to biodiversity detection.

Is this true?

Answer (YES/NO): NO